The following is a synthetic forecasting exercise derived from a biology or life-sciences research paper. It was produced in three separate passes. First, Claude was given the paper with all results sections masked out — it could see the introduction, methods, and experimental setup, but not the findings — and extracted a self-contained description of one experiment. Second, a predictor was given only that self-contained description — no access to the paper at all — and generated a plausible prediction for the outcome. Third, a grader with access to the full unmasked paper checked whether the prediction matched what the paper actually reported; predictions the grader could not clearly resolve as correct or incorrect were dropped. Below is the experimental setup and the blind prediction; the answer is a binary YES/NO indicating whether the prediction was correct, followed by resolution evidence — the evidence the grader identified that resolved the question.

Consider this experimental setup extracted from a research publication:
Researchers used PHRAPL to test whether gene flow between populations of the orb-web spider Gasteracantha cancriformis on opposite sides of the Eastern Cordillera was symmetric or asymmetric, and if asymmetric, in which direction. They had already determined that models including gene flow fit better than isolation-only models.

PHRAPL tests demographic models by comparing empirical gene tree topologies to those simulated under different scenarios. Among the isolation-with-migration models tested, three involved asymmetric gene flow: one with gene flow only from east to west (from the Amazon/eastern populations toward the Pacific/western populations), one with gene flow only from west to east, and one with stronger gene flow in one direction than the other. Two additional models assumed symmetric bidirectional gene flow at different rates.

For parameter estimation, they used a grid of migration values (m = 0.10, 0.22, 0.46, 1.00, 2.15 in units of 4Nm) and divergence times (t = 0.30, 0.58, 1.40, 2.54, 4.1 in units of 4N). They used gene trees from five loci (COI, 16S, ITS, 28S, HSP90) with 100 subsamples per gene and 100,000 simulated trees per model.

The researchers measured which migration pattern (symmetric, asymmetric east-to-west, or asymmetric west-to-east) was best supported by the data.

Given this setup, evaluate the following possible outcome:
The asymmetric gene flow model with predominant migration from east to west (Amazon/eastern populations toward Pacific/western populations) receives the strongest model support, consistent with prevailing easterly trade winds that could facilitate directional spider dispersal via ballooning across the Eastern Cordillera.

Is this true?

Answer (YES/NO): NO